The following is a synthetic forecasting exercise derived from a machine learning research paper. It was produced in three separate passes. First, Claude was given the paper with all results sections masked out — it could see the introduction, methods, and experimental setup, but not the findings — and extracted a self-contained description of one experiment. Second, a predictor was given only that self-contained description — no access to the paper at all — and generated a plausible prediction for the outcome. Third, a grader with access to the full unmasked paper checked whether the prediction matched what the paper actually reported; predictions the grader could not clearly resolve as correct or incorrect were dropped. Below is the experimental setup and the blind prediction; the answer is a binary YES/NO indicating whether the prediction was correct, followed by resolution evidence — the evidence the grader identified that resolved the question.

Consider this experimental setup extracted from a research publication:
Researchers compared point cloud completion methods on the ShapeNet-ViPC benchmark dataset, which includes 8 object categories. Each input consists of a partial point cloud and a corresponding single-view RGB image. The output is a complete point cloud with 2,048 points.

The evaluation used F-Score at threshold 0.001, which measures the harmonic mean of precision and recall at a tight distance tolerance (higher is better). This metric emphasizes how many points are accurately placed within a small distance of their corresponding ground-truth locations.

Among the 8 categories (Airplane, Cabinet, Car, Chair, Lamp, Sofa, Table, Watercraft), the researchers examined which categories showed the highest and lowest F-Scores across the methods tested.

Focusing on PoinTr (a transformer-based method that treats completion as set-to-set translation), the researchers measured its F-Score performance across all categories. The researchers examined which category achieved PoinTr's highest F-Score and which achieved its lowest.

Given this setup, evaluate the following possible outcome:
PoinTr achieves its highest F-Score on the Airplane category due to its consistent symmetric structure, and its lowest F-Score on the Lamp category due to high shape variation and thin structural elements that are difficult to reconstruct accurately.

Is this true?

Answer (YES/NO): NO